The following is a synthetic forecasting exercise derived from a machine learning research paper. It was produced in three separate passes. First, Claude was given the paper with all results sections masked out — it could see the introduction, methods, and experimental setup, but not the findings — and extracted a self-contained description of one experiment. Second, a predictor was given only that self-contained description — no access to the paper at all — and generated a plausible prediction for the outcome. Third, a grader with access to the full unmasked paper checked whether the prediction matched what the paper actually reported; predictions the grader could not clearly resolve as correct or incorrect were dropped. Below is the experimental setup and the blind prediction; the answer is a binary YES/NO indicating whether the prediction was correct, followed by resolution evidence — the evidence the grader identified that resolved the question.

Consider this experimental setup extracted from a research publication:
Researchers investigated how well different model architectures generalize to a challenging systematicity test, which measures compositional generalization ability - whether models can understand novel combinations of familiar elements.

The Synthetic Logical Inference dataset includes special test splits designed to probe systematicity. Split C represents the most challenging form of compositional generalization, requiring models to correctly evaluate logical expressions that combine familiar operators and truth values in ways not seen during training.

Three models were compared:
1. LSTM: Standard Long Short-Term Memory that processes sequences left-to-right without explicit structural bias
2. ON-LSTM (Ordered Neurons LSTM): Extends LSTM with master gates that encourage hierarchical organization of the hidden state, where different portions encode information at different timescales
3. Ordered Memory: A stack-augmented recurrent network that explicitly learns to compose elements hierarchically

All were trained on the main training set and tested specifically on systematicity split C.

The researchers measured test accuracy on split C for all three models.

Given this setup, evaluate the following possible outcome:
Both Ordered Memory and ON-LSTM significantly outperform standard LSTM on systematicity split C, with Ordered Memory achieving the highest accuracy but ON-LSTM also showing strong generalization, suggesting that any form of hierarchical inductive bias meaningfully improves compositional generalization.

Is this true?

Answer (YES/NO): NO